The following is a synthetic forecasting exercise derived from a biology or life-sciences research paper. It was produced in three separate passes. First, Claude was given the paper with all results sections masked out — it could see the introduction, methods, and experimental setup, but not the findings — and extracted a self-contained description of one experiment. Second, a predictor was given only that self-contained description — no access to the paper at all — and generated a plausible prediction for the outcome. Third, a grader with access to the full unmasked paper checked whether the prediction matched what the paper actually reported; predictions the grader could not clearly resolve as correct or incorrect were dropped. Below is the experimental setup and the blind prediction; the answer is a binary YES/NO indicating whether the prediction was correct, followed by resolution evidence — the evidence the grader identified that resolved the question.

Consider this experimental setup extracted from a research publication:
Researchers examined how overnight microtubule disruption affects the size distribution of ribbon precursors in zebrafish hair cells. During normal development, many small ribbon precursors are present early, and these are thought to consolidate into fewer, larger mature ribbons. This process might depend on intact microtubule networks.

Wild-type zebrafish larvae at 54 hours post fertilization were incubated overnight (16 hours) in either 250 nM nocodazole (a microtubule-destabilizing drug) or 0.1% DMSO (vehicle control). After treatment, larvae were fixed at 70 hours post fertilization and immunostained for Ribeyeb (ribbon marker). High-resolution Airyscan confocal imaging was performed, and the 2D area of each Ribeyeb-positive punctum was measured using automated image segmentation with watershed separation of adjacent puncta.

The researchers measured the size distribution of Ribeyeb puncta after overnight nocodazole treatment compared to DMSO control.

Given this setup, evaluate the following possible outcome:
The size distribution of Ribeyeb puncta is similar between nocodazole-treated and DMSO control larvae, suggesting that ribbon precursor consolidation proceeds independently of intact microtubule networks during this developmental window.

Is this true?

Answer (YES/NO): NO